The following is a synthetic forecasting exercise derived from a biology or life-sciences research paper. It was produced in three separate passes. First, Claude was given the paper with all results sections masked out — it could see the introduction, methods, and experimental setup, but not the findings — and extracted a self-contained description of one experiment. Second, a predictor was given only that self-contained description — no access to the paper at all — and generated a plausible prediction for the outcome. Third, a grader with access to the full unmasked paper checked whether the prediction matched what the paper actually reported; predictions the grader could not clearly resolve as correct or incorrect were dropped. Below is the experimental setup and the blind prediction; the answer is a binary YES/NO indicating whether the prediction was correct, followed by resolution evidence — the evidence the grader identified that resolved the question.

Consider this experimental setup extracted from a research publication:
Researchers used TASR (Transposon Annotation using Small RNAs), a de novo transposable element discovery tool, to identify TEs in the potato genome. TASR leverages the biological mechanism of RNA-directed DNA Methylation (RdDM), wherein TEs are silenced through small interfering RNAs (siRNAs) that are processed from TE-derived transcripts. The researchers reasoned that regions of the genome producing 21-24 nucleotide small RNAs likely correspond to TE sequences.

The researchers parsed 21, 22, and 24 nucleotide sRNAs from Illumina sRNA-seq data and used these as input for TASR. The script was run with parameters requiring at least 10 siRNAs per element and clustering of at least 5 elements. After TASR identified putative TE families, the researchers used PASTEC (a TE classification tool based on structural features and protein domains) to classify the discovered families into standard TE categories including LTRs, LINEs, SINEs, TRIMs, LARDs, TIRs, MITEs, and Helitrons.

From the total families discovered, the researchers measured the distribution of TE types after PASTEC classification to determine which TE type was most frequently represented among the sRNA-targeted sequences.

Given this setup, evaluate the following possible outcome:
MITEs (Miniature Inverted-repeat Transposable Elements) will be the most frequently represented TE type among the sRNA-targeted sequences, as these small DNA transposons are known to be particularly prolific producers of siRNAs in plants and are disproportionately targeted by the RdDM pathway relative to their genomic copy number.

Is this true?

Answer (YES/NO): NO